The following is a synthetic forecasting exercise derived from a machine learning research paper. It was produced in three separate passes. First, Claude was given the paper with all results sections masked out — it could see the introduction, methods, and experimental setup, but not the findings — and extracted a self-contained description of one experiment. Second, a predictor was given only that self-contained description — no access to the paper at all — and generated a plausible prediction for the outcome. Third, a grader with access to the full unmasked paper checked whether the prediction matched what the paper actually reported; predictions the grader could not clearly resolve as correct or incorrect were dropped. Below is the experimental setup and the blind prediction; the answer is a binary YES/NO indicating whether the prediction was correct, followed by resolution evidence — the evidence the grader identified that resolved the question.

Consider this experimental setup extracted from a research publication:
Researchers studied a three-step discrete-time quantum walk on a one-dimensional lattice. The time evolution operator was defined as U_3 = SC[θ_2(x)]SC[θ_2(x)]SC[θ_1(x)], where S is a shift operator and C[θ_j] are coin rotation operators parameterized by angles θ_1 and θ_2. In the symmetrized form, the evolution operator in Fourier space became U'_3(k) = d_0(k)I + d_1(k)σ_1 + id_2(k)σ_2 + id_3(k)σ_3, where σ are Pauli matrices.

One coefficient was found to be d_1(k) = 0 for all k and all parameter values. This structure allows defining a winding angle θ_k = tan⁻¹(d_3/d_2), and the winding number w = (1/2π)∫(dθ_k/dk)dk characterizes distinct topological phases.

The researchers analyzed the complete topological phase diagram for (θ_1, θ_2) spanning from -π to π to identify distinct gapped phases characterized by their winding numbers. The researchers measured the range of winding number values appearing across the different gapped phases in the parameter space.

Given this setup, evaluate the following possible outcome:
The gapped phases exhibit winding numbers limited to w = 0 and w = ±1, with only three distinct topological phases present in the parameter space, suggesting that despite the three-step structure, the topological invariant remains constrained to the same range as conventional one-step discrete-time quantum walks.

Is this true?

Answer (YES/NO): NO